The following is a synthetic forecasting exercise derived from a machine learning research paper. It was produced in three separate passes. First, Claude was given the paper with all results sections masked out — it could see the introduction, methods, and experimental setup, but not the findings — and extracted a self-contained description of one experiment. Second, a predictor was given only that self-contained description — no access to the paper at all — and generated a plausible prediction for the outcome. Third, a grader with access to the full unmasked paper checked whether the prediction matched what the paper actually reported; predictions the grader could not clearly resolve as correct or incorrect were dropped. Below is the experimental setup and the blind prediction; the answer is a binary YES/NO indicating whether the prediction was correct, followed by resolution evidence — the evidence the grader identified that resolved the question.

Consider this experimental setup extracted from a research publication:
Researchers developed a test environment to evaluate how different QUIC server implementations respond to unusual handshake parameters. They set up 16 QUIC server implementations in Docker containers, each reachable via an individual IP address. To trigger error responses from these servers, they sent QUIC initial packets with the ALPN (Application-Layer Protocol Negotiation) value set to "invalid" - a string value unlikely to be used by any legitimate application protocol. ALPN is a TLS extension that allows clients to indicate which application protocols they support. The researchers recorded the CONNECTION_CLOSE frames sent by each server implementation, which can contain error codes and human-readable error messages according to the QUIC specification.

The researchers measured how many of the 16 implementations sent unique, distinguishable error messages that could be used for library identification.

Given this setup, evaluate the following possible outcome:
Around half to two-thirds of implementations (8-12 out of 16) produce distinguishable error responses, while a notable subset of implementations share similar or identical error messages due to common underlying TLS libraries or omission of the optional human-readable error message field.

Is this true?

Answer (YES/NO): YES